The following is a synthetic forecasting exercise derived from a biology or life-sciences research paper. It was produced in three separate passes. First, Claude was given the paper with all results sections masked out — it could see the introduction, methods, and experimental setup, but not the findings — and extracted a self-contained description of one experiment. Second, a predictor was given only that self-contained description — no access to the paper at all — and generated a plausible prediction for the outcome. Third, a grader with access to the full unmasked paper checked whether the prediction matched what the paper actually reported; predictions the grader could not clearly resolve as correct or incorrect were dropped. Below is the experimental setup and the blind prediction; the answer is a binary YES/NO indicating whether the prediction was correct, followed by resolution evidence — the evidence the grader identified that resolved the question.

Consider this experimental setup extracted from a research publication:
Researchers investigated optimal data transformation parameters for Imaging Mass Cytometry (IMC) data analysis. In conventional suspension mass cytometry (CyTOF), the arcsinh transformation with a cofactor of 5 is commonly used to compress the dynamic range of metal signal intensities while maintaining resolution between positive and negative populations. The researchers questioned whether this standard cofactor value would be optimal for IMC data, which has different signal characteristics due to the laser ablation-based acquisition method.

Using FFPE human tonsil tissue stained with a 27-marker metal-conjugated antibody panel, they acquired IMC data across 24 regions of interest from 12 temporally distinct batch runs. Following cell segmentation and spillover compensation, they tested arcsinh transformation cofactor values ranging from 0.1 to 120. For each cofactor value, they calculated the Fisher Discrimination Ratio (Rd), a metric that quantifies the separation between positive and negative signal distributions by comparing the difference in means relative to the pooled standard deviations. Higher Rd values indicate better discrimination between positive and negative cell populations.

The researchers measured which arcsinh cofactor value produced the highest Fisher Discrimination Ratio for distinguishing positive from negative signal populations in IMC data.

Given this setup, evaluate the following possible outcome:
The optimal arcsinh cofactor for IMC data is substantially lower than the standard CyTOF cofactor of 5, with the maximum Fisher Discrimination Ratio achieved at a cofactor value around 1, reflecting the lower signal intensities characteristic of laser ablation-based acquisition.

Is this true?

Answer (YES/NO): YES